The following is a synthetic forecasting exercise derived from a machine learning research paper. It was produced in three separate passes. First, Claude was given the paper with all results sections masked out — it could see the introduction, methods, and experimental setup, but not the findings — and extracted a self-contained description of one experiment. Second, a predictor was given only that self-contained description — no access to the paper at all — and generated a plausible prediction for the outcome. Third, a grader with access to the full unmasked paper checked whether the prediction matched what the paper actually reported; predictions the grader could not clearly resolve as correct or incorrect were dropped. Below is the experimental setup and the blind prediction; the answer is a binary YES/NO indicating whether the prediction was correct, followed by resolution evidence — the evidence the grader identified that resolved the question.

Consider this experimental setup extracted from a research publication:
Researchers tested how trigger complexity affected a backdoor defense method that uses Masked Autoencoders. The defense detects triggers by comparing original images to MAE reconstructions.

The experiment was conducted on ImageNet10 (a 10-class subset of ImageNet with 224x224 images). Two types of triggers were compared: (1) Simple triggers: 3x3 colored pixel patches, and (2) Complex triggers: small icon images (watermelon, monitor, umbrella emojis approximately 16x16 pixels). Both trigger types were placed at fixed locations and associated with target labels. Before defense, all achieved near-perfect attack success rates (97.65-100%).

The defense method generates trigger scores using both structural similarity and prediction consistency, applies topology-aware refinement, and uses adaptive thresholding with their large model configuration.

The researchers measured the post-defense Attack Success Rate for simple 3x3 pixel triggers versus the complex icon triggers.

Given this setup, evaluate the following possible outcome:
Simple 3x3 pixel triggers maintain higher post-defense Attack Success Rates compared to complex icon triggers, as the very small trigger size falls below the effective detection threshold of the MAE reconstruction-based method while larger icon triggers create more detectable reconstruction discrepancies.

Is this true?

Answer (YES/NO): YES